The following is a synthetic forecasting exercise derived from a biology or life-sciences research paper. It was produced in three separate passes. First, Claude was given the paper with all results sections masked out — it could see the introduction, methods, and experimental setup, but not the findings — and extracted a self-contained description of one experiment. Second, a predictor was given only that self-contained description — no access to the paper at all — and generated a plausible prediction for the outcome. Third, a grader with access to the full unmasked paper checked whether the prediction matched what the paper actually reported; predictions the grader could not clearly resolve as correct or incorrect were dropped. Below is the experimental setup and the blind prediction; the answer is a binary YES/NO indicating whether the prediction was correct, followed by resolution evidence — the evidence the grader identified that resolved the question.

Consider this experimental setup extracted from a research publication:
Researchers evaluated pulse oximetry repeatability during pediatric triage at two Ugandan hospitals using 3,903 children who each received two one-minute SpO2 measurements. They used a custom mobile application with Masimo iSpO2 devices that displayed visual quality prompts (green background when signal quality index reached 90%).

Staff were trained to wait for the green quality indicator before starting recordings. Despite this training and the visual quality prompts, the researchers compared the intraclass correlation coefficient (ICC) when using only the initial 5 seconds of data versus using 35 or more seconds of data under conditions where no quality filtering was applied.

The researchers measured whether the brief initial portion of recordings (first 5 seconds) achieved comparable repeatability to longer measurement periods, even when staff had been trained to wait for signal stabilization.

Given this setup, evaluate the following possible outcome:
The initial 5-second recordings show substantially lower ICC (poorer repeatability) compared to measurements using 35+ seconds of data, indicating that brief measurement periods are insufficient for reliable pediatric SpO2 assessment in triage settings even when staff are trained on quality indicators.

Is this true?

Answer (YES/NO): YES